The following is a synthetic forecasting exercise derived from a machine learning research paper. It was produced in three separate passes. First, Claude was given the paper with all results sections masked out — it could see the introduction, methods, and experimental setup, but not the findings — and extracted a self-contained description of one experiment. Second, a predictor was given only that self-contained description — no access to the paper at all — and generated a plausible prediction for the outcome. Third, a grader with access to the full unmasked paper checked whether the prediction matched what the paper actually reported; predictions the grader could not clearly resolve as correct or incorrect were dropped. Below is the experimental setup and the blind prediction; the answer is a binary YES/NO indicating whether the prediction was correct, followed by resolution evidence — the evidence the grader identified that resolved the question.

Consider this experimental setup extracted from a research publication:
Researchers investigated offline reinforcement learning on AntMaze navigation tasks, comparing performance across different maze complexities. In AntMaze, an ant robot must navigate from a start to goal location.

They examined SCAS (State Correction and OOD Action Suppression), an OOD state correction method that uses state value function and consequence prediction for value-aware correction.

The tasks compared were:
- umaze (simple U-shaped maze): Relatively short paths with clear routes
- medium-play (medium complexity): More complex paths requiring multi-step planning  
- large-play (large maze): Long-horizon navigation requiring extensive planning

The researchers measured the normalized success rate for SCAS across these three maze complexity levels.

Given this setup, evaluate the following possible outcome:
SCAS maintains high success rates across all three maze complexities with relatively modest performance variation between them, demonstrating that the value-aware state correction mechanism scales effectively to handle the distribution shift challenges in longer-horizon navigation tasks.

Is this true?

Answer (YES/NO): NO